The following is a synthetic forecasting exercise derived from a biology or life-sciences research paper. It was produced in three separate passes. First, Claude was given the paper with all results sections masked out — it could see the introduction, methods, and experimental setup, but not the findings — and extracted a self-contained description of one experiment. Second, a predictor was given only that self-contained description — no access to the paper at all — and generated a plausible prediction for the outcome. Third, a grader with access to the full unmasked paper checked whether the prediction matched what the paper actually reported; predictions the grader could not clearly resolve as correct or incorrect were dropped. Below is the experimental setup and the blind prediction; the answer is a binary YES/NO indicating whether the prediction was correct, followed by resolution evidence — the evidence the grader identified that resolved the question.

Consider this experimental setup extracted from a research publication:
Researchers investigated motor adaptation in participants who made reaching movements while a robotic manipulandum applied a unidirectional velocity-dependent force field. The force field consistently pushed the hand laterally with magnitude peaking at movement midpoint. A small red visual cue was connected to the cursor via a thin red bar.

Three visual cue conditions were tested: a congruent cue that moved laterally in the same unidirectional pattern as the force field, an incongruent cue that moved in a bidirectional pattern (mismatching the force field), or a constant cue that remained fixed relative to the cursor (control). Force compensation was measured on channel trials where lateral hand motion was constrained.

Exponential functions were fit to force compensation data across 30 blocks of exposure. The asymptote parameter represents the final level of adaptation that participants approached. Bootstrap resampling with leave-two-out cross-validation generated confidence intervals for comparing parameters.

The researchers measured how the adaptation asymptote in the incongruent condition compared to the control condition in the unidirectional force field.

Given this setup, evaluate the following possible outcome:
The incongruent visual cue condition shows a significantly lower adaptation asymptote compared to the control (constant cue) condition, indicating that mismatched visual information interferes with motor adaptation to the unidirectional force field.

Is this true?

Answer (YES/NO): NO